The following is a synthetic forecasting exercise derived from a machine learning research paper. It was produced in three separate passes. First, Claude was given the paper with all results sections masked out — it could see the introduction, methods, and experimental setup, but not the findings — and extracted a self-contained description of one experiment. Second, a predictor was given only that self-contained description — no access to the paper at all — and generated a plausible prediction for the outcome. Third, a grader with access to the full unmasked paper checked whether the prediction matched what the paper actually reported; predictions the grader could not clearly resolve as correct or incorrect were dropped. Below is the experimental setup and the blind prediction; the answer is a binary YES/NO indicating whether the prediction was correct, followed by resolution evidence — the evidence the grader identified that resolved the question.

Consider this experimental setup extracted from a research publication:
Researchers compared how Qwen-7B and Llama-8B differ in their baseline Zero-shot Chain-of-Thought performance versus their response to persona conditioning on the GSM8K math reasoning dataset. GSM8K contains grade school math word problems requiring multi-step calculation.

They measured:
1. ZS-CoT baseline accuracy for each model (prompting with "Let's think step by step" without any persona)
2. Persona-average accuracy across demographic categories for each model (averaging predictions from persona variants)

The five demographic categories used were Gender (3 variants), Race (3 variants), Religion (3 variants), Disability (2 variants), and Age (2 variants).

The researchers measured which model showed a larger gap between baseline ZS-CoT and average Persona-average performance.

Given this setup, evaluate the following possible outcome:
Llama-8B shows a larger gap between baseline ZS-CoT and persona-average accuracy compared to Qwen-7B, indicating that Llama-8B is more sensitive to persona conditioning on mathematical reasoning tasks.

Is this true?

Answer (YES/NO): NO